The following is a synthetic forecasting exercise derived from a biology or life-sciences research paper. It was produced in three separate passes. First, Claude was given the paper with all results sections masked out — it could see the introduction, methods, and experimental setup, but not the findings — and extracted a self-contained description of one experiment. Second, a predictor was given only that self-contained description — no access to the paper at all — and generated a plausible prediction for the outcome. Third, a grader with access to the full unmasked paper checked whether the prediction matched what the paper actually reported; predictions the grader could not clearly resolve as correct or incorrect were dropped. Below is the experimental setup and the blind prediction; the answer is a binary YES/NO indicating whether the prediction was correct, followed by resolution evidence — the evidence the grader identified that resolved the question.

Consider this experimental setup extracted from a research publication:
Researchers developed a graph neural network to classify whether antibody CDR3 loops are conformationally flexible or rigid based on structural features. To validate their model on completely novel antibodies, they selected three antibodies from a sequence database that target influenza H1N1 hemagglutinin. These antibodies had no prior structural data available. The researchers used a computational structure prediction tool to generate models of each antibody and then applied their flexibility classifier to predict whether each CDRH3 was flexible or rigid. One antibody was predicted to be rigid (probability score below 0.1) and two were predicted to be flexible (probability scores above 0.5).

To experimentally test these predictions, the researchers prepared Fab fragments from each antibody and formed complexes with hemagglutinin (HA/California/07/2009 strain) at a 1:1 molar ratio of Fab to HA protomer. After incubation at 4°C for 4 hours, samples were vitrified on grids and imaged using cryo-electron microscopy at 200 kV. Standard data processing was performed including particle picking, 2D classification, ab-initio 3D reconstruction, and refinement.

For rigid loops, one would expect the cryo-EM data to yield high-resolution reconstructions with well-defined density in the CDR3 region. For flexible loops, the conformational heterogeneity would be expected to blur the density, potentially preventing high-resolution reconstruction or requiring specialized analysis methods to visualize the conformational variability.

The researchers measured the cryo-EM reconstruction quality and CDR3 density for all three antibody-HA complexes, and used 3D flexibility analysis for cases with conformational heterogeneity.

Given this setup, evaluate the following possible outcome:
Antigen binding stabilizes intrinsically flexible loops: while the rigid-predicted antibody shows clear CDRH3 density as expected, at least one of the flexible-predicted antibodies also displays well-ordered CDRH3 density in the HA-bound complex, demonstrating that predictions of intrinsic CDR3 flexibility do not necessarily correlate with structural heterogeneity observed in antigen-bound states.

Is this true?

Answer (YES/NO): YES